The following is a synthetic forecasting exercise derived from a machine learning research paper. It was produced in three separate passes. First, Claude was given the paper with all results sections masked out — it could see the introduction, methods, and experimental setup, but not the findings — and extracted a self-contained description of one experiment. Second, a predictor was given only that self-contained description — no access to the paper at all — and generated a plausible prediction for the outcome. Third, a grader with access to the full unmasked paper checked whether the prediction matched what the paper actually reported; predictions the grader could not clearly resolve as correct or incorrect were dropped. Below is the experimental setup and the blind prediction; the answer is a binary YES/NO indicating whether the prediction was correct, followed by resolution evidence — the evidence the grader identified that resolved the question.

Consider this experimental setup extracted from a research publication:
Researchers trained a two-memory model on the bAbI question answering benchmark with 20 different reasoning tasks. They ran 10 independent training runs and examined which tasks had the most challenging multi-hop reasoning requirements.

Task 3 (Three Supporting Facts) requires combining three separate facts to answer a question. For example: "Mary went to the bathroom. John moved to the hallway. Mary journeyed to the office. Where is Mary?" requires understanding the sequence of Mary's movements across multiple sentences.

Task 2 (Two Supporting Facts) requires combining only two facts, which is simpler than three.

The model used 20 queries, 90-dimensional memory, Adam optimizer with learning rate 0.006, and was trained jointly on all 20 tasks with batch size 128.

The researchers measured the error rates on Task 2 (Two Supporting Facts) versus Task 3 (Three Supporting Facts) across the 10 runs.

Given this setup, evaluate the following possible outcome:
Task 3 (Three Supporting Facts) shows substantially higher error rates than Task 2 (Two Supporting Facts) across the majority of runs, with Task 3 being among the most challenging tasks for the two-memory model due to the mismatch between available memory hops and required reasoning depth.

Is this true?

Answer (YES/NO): YES